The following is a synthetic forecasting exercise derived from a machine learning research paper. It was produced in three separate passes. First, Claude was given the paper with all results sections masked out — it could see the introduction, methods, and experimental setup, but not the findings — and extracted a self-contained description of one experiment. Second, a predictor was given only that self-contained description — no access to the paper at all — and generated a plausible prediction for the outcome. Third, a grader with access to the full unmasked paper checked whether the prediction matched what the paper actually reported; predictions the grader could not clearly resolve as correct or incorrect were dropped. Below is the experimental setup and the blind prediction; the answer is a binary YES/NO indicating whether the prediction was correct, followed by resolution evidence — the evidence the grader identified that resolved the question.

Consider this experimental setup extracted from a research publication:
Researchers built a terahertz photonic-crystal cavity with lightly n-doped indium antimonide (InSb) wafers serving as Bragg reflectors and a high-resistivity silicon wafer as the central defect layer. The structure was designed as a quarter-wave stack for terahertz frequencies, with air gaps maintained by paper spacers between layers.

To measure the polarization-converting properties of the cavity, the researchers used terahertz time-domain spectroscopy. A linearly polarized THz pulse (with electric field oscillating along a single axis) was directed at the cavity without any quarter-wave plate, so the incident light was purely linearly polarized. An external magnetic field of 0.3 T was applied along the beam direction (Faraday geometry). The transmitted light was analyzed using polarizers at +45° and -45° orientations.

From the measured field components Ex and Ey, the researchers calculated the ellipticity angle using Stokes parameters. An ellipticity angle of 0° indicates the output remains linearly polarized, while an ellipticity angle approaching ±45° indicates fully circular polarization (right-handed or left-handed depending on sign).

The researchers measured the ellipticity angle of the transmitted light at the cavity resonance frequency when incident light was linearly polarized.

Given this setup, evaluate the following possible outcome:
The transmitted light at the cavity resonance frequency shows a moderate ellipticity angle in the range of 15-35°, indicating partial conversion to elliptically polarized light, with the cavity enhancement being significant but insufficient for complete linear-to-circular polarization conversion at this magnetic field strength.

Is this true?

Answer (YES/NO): NO